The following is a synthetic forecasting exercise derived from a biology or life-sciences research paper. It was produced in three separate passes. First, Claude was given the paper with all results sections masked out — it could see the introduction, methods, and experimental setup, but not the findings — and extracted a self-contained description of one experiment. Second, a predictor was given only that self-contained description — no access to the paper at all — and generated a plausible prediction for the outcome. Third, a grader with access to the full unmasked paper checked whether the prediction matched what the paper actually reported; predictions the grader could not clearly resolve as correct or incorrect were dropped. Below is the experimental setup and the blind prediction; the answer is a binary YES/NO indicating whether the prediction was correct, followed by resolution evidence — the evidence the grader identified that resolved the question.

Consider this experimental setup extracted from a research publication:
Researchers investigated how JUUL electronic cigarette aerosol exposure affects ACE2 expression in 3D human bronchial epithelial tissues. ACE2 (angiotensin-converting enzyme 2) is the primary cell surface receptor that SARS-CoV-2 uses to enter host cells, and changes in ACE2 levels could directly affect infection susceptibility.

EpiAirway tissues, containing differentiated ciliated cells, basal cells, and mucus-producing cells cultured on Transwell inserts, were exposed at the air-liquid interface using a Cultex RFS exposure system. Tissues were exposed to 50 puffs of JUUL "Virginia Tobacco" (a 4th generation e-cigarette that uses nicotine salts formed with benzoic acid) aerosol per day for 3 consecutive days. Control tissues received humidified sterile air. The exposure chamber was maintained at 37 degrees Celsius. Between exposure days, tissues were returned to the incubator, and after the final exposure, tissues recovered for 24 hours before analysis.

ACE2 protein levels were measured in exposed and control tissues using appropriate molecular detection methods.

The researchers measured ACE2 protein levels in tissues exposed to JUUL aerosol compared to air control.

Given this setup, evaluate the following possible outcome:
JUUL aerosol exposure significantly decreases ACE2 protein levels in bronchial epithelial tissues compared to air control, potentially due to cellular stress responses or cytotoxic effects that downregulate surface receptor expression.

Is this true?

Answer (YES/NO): NO